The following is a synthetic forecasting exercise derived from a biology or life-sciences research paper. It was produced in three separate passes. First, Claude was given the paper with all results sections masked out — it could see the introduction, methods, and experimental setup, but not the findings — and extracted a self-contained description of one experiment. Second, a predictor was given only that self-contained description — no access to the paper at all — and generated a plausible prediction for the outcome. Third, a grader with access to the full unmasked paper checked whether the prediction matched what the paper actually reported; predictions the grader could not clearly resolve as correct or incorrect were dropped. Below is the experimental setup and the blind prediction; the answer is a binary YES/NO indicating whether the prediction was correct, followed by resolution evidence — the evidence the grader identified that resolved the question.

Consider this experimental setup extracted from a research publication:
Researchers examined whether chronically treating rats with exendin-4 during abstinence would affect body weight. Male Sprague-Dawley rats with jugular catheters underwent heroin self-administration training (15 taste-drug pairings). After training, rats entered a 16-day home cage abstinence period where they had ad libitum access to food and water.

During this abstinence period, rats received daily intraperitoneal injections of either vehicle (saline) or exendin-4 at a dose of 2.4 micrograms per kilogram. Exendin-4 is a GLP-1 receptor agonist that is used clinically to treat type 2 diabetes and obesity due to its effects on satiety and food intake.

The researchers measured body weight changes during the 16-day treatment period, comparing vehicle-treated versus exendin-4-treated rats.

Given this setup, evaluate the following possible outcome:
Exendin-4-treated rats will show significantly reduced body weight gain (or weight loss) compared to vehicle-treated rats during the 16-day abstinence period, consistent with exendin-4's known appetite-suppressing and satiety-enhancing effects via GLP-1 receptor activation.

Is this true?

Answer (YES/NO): NO